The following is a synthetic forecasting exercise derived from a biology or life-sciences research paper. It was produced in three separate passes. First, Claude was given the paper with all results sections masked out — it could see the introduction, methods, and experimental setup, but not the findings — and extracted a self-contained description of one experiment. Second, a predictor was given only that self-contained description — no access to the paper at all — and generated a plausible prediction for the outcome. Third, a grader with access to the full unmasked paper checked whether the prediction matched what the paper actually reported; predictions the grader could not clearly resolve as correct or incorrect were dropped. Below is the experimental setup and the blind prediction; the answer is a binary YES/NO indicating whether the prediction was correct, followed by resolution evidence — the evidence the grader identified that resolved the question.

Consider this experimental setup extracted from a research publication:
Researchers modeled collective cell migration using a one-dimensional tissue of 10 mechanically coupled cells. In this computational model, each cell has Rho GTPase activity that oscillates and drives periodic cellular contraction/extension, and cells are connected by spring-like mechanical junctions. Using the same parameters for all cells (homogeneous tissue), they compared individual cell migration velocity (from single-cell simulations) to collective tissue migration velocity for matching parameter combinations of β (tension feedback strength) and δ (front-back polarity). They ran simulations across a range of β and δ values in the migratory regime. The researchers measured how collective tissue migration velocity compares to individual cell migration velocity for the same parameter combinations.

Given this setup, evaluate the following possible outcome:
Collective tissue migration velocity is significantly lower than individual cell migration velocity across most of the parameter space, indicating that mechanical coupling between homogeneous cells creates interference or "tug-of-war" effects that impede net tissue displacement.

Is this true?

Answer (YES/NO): YES